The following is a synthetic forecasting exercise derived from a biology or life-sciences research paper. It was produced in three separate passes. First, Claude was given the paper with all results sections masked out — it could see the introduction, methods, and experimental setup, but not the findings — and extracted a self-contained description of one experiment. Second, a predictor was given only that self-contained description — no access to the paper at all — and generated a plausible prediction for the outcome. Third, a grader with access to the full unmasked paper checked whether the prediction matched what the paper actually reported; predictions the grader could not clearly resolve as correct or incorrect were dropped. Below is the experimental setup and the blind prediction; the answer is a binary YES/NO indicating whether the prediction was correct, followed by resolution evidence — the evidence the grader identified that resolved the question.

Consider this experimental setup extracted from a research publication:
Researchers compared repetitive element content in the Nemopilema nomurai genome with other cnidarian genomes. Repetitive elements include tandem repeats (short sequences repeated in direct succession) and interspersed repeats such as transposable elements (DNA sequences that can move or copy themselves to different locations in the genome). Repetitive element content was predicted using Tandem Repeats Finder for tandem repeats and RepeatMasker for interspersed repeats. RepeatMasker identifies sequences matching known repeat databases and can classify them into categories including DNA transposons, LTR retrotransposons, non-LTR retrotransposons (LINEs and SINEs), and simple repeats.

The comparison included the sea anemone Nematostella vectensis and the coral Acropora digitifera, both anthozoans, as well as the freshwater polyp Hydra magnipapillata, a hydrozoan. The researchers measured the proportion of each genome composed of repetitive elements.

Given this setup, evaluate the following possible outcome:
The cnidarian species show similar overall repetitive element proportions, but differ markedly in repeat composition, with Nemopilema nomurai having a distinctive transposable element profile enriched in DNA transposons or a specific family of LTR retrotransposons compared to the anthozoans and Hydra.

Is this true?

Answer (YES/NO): NO